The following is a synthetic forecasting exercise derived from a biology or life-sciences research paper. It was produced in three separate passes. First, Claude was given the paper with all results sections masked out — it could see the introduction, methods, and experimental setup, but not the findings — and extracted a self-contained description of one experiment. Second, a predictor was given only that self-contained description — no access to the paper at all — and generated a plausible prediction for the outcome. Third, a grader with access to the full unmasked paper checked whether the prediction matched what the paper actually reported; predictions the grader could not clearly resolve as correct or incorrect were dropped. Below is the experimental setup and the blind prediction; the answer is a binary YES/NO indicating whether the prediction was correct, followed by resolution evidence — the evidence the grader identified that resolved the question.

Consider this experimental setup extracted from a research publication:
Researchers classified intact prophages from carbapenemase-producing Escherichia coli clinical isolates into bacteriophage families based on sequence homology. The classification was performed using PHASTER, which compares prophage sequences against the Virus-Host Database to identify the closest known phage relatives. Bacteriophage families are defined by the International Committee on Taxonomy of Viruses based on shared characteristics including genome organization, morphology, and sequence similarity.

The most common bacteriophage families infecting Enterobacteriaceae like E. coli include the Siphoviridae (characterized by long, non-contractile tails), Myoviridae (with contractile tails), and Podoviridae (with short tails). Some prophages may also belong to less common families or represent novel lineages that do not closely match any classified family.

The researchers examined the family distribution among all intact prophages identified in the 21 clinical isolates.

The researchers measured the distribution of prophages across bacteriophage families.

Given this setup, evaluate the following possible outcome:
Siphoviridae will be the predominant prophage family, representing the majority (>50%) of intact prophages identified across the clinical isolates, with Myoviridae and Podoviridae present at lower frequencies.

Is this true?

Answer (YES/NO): NO